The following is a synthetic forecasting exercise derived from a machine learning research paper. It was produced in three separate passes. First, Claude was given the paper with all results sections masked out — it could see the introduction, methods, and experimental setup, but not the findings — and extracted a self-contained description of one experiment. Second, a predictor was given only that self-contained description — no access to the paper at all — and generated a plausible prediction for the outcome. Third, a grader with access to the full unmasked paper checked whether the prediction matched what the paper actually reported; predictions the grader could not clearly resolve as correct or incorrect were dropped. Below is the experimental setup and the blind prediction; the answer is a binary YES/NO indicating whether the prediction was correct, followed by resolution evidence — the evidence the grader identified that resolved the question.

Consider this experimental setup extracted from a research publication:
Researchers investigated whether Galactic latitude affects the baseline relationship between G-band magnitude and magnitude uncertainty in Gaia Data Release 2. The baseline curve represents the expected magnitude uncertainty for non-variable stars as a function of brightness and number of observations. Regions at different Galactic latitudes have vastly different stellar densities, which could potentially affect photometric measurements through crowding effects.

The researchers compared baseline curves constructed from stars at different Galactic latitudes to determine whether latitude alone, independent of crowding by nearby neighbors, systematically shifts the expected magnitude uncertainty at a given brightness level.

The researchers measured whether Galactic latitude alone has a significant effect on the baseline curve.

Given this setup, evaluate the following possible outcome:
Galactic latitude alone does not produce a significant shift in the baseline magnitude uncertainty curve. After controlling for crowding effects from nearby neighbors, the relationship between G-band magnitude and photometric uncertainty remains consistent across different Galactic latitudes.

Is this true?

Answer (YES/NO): YES